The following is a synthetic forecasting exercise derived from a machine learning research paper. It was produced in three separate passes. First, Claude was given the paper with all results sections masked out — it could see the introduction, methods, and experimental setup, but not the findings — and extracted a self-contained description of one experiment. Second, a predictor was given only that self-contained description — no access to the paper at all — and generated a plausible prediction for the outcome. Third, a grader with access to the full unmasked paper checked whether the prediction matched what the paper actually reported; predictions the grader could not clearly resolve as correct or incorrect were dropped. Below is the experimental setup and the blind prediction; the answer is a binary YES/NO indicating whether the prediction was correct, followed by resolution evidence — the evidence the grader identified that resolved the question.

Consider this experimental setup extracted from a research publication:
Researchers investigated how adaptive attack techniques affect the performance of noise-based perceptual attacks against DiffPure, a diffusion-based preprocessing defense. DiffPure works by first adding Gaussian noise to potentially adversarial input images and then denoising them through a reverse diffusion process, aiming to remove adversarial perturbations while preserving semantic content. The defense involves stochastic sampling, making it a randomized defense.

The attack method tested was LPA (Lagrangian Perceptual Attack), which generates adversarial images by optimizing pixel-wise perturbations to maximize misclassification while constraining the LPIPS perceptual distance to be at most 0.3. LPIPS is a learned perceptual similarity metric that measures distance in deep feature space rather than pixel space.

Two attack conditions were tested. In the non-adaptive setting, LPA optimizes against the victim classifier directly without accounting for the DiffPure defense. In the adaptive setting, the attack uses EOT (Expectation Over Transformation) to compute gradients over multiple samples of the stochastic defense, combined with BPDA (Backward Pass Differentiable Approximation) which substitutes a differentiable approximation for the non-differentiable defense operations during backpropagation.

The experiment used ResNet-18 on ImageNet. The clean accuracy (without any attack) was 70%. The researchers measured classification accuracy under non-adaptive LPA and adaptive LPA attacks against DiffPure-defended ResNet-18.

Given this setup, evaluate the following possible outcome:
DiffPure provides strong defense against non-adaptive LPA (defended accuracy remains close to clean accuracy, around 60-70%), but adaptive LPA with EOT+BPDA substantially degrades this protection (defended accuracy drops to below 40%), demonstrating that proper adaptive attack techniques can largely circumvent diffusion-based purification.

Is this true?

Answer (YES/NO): YES